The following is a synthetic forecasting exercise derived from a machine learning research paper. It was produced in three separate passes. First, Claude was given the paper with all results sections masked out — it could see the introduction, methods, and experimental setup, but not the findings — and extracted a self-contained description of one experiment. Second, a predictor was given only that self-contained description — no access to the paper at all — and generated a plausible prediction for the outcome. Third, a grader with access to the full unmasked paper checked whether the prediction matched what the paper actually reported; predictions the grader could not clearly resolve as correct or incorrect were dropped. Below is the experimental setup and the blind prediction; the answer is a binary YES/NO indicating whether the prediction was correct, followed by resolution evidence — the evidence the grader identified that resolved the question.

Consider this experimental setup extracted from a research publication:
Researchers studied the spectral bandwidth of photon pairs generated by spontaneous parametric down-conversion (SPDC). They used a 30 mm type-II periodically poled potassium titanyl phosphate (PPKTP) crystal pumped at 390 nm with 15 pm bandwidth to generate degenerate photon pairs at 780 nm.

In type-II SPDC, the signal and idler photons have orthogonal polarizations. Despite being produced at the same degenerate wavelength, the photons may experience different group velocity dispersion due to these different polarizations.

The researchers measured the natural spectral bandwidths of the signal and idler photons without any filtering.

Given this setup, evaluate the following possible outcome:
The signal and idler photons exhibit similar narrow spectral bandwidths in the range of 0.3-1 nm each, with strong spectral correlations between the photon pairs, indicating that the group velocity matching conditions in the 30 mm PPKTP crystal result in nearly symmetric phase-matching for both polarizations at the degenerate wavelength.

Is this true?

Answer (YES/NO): NO